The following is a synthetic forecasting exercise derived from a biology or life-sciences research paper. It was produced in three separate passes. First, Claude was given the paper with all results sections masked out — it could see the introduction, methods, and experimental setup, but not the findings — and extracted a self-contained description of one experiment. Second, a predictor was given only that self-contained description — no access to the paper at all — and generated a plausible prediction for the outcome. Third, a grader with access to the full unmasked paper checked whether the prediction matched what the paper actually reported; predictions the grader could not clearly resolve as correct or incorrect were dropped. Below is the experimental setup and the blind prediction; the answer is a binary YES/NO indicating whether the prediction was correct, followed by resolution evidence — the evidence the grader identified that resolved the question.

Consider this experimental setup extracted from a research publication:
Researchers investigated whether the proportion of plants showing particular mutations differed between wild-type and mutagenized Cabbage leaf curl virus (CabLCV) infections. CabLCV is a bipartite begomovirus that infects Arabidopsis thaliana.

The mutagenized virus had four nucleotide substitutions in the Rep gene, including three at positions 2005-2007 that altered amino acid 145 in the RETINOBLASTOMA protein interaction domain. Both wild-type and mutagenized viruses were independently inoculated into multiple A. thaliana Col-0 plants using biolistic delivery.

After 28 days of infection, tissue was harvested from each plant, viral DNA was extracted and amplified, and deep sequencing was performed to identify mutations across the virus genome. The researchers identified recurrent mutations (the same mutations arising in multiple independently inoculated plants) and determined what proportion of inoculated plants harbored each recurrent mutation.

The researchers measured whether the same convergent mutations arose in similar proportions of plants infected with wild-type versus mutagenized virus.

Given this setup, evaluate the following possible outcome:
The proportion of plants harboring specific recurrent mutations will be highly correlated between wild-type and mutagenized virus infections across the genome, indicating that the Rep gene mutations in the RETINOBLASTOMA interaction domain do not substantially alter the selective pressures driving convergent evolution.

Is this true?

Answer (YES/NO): NO